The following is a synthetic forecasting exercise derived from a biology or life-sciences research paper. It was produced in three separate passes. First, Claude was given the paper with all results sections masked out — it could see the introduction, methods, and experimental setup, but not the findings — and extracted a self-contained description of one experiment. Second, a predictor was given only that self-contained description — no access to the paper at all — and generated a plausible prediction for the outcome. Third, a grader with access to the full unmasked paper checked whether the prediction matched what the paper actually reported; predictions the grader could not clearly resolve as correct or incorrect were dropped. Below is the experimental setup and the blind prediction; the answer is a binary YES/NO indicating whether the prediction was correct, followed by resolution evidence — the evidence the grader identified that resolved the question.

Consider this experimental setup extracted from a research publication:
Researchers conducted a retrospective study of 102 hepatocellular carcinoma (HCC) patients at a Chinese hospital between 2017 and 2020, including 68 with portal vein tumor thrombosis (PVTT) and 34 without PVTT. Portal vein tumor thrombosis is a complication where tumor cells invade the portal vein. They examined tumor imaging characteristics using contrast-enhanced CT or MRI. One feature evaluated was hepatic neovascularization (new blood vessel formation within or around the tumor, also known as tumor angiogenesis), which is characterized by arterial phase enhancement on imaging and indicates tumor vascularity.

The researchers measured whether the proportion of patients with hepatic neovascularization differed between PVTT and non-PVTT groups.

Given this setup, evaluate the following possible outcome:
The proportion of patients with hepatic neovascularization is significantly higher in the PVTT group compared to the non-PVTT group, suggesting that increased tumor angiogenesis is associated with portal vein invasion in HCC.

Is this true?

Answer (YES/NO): NO